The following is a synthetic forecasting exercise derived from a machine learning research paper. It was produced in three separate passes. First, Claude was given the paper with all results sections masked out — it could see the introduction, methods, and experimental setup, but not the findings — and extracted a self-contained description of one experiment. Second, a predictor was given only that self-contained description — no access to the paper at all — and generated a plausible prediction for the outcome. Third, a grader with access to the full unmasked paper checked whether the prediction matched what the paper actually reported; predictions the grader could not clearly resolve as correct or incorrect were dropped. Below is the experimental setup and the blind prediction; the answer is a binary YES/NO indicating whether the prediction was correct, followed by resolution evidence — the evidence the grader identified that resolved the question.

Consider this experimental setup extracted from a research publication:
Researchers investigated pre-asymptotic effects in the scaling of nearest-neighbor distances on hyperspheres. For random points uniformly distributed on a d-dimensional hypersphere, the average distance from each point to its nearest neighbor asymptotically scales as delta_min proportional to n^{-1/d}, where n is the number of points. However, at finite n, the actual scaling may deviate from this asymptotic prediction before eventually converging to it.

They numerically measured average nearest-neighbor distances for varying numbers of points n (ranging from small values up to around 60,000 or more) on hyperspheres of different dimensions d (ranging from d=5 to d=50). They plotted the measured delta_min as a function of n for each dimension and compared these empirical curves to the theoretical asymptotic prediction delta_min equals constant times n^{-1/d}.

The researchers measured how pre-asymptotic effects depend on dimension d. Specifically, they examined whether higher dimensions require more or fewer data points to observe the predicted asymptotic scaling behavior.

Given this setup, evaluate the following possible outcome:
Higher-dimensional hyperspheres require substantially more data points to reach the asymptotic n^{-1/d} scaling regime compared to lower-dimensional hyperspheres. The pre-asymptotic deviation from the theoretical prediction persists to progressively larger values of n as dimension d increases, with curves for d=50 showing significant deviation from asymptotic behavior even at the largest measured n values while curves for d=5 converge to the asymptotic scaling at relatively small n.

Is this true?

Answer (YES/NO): YES